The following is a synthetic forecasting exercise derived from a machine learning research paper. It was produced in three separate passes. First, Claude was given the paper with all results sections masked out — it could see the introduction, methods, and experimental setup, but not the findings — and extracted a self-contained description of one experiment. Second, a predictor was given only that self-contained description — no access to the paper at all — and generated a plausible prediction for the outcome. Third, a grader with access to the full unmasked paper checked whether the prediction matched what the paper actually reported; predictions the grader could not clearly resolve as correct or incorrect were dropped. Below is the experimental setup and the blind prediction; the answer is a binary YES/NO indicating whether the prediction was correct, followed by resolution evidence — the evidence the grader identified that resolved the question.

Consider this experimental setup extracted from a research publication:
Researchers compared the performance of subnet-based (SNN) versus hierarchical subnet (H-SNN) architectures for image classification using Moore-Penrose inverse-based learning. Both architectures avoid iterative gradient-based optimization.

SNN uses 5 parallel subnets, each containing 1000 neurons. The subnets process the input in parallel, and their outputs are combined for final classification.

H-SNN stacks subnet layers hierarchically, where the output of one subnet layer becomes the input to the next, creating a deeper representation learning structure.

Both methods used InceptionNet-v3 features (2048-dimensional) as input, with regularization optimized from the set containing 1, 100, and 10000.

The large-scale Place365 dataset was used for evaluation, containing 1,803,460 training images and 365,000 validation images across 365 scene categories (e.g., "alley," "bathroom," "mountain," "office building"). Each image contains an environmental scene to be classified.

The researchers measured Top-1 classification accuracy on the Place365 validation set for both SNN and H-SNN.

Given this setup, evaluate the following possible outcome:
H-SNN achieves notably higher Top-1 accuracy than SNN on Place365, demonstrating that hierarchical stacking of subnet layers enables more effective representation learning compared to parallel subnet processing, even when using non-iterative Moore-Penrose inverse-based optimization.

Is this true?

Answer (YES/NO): NO